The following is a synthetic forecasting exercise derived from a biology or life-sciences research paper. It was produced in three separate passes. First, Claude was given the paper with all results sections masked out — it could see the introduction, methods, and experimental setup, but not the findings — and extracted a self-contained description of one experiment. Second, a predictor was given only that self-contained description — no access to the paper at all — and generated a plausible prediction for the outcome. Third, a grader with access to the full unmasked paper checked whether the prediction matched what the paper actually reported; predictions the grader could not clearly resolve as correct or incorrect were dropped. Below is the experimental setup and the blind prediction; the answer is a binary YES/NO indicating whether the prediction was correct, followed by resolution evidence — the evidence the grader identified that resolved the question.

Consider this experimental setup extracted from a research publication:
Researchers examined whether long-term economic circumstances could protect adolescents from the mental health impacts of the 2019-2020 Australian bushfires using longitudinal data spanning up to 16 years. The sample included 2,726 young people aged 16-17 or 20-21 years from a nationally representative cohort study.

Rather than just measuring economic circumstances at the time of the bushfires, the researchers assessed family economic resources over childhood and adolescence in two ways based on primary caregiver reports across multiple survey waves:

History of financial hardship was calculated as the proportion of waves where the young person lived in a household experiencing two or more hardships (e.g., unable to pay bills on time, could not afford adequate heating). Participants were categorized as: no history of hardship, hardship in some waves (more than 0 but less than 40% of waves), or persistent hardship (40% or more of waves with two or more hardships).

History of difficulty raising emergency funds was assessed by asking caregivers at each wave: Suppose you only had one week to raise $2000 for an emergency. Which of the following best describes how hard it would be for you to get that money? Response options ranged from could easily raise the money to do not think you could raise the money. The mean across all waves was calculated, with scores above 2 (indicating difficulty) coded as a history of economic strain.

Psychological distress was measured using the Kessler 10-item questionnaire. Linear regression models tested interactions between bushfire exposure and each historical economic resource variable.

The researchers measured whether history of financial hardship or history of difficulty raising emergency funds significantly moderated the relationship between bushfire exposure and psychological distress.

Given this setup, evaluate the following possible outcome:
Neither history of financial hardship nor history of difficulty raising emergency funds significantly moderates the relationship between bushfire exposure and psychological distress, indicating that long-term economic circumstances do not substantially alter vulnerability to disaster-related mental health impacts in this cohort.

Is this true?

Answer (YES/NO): YES